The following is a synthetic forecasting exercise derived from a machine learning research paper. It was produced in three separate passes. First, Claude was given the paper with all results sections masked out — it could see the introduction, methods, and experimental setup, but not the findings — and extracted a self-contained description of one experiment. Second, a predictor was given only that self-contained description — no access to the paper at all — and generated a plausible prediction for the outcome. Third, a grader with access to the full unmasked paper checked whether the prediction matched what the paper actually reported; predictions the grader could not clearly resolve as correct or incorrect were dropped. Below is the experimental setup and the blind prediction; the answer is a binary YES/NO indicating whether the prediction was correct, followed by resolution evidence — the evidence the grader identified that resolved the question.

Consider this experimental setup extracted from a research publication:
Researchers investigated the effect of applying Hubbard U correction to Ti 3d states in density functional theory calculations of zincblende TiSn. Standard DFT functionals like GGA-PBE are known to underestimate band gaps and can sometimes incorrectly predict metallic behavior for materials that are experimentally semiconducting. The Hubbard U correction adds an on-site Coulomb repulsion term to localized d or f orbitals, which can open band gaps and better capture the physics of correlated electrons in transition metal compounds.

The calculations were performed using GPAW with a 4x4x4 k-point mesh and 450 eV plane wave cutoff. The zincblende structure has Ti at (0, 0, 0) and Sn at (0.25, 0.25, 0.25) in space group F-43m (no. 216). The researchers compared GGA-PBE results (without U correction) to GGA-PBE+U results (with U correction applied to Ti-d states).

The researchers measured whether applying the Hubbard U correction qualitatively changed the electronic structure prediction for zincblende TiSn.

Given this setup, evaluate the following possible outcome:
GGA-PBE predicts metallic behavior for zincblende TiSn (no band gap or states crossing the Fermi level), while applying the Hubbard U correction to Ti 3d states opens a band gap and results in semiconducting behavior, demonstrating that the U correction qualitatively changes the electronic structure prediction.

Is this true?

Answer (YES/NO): NO